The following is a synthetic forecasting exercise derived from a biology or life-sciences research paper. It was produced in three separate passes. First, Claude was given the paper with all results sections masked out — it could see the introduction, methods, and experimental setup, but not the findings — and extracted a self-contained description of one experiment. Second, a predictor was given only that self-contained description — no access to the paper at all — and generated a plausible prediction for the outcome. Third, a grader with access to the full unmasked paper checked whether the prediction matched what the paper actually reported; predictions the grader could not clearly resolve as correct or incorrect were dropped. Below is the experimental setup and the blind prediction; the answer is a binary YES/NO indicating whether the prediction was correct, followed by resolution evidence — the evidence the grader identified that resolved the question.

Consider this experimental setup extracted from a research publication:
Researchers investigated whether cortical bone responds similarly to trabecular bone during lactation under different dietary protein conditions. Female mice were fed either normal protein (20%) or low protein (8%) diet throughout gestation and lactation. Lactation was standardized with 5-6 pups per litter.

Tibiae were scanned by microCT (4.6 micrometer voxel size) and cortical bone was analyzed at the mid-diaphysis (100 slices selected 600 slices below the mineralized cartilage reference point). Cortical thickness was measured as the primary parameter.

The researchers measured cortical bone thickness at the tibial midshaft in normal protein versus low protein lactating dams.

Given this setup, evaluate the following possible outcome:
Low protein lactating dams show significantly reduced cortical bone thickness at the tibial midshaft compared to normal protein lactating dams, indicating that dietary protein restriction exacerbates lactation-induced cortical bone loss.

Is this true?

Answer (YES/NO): YES